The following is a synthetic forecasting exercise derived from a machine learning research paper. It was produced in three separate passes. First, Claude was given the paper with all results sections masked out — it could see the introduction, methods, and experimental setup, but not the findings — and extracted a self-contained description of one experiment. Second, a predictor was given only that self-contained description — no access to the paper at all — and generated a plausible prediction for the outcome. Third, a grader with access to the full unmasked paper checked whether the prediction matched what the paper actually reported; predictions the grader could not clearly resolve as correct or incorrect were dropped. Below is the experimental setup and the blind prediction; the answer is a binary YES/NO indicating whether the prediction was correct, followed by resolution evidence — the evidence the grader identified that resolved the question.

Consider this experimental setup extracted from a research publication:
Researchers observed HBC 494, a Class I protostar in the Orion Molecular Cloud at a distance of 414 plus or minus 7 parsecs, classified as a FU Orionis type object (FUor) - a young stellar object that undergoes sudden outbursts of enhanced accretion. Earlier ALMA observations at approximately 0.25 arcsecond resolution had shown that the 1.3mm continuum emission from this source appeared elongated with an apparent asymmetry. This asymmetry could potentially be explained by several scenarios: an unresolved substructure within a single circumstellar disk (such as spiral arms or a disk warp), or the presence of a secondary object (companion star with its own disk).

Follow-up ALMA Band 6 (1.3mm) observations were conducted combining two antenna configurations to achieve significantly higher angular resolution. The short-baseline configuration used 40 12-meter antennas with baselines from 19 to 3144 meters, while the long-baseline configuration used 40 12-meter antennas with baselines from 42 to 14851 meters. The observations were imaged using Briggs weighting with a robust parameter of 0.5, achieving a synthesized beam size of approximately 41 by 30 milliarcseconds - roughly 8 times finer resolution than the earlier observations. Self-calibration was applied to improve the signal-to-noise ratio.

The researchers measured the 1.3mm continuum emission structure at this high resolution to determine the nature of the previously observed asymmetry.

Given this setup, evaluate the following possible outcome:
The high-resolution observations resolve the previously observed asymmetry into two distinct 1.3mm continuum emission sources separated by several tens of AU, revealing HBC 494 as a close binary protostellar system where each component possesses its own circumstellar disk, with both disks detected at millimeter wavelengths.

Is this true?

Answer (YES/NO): YES